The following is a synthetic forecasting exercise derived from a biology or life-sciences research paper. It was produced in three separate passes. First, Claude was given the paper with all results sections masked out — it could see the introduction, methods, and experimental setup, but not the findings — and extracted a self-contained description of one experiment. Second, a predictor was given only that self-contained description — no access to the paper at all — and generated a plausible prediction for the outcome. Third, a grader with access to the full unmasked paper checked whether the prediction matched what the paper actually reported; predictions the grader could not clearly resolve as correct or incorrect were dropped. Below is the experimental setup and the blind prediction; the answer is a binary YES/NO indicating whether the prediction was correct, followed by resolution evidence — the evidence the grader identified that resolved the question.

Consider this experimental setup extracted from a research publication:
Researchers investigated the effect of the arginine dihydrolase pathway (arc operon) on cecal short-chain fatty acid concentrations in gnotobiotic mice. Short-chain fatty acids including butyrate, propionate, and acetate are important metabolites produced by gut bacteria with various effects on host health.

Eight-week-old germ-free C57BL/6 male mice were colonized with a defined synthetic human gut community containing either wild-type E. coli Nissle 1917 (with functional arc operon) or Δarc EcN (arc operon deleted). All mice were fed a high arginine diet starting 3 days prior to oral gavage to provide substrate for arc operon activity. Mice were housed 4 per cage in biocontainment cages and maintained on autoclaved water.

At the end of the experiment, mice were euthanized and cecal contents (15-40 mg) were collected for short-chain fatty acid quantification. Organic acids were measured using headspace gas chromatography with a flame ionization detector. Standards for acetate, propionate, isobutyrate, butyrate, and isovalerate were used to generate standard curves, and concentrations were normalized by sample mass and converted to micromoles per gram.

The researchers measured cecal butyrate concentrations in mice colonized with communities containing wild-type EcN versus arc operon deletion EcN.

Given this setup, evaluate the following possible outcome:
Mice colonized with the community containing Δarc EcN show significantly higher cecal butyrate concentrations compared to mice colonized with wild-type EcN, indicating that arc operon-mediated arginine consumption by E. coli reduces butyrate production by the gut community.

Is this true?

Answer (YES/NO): NO